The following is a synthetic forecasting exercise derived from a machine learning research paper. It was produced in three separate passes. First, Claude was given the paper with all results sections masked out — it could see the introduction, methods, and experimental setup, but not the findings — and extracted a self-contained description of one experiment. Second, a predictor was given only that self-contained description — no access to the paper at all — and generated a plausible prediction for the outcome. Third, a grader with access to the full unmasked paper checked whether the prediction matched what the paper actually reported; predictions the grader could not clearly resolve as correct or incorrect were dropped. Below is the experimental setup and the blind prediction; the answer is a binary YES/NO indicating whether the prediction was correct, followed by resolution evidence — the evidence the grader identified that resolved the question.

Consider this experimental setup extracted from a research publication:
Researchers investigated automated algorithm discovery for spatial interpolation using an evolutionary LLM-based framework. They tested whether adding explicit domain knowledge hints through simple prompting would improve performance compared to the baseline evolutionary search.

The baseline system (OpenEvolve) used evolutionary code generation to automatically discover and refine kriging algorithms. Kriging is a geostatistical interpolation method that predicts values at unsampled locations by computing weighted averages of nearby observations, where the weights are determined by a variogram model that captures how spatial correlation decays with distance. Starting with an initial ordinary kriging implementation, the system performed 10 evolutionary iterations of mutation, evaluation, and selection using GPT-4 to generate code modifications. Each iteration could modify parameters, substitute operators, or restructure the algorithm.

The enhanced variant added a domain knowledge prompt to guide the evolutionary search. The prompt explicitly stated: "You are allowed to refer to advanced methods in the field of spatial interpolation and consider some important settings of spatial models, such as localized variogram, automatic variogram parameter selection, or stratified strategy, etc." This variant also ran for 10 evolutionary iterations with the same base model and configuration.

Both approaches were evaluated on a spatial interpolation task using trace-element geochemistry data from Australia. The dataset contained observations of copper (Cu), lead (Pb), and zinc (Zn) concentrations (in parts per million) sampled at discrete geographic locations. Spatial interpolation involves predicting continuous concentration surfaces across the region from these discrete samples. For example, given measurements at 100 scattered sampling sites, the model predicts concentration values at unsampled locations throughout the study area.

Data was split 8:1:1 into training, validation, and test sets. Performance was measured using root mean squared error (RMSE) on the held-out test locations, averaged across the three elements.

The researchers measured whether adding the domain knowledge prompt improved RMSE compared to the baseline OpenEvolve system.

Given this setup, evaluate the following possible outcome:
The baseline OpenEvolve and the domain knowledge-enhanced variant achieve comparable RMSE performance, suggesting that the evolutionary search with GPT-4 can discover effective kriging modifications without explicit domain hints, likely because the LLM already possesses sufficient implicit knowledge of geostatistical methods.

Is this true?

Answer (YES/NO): NO